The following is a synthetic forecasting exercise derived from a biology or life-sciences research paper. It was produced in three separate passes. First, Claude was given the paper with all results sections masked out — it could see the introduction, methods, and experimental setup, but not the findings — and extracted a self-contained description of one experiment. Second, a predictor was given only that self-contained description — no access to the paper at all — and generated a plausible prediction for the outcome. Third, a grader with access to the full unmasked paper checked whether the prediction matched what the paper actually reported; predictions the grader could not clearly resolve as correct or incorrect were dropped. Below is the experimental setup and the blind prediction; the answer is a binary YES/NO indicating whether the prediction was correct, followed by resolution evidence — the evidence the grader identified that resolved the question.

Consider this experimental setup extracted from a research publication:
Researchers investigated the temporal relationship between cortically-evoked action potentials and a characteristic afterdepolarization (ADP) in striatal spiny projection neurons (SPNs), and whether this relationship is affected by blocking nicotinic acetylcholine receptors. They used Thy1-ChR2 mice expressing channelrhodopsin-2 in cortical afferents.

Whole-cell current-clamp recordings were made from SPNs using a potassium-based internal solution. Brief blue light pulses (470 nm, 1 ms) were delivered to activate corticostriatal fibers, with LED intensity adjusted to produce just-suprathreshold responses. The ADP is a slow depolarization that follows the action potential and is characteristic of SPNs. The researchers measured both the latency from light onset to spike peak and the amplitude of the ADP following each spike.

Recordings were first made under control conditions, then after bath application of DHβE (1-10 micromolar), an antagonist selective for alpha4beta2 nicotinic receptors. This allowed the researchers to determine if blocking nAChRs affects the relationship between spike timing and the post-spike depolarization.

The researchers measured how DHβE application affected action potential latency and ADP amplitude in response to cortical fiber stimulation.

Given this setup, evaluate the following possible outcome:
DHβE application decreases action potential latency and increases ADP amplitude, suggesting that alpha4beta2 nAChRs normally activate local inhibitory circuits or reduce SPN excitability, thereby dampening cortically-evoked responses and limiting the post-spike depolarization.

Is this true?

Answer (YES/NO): YES